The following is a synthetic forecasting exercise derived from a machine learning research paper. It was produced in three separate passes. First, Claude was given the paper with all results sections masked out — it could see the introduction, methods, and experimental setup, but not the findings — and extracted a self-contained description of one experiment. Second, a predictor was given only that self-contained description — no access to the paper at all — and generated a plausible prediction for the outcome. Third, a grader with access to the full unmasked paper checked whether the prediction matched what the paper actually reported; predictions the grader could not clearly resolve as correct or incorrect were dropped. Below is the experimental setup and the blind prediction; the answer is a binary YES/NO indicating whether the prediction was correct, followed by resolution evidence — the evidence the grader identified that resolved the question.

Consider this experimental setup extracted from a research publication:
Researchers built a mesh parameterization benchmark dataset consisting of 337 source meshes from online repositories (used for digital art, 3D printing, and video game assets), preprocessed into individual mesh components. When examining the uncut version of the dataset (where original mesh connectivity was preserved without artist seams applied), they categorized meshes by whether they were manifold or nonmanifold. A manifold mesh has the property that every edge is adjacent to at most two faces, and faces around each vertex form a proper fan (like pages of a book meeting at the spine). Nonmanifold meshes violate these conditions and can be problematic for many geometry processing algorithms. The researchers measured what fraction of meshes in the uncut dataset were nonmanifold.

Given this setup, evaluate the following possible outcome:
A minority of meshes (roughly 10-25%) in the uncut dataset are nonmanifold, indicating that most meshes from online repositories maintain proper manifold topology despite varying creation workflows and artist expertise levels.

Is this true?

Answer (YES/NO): NO